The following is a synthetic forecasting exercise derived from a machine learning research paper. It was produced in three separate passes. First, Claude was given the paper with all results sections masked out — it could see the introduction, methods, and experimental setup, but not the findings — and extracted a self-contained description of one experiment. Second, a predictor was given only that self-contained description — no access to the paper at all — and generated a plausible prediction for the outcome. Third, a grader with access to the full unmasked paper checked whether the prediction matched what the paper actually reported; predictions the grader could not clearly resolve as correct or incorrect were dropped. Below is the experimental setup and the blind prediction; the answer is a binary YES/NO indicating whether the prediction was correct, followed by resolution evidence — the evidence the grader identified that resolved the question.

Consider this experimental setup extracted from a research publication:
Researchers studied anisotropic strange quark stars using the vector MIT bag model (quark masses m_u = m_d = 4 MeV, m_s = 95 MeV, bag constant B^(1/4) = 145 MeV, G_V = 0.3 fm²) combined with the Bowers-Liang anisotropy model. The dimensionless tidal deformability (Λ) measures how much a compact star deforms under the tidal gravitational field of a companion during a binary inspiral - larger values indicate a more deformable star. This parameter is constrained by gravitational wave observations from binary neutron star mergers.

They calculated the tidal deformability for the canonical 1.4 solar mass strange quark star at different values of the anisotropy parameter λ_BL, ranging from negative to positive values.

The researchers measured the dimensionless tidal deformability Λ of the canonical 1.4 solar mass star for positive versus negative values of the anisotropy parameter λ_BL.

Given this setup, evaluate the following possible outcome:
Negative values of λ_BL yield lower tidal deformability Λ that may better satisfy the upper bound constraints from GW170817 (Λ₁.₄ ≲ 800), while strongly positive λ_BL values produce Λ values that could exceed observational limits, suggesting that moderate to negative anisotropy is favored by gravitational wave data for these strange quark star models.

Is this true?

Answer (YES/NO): YES